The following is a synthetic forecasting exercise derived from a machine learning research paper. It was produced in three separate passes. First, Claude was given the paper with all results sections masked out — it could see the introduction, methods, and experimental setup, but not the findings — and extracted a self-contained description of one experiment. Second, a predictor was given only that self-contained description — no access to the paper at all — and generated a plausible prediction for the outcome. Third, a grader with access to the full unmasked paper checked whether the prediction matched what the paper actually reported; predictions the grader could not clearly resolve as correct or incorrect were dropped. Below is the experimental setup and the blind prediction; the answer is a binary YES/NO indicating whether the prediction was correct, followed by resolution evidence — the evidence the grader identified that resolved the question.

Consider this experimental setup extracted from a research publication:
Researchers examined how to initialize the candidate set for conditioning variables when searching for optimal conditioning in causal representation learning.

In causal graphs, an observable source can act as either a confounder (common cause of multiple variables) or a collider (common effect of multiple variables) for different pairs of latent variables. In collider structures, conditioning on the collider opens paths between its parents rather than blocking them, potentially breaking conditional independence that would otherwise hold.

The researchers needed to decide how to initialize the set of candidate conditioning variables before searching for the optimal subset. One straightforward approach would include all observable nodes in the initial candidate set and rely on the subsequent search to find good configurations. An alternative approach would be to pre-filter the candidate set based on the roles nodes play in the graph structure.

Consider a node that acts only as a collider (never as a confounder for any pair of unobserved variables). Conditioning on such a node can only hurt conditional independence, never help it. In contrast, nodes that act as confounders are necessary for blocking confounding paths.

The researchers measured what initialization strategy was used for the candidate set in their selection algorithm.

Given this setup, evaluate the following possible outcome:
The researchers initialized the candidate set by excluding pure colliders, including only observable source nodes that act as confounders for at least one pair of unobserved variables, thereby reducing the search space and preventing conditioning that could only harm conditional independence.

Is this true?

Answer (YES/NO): YES